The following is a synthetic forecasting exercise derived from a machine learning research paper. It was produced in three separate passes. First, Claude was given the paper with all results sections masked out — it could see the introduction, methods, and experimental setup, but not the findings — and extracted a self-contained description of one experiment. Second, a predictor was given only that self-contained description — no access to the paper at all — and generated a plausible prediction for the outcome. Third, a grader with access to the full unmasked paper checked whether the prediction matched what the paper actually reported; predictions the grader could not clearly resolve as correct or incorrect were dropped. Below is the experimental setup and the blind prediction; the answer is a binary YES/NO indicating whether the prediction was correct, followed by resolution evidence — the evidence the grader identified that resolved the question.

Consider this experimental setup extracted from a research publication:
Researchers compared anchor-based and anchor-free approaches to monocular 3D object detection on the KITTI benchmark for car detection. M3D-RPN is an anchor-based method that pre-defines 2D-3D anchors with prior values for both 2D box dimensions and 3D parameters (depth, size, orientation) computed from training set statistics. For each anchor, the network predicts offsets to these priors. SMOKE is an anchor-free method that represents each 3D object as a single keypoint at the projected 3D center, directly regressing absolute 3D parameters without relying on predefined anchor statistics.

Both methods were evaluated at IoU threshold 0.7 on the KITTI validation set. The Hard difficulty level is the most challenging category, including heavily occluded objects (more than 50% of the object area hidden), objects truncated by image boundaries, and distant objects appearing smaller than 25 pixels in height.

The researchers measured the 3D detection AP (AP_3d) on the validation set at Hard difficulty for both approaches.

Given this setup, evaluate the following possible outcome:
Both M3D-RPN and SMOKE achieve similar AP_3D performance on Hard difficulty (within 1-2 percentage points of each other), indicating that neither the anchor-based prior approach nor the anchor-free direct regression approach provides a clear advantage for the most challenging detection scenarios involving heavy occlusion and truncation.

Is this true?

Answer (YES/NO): NO